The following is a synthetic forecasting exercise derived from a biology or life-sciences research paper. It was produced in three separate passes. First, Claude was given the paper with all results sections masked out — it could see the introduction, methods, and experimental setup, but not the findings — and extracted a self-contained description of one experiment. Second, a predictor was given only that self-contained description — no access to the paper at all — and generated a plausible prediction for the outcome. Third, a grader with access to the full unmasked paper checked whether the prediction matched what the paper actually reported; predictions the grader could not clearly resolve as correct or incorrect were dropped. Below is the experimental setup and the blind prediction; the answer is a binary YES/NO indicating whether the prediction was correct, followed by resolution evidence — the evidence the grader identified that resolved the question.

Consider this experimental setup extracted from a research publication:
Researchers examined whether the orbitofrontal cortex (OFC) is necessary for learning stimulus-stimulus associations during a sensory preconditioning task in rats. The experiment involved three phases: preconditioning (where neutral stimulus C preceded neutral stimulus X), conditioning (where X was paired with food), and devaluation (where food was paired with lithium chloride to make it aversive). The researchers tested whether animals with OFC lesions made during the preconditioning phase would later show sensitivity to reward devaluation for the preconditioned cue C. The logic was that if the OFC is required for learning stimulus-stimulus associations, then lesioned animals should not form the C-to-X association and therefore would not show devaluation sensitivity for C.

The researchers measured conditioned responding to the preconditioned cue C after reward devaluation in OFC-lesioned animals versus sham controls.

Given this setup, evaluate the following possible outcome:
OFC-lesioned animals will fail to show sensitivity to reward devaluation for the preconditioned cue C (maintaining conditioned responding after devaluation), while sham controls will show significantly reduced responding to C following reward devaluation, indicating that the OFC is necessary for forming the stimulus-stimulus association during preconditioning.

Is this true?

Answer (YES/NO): YES